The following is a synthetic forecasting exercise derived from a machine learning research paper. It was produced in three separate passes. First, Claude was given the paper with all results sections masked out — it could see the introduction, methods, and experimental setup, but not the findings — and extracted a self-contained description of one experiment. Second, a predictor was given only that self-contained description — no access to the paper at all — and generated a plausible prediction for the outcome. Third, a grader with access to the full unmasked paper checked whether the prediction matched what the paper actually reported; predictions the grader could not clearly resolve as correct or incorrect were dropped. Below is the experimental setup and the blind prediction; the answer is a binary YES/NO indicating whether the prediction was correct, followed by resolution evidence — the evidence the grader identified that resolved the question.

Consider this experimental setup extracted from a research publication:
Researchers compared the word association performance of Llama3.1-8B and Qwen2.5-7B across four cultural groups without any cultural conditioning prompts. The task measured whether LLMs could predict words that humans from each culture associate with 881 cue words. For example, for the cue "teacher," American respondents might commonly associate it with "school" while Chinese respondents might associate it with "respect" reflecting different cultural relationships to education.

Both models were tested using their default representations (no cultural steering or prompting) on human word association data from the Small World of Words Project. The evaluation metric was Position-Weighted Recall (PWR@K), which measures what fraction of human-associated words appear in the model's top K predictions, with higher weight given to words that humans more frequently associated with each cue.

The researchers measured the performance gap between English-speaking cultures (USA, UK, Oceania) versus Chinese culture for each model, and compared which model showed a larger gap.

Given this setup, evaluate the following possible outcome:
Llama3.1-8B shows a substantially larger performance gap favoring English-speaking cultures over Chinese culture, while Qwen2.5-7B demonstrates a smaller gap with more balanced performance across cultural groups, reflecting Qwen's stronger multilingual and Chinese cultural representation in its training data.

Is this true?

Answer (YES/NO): YES